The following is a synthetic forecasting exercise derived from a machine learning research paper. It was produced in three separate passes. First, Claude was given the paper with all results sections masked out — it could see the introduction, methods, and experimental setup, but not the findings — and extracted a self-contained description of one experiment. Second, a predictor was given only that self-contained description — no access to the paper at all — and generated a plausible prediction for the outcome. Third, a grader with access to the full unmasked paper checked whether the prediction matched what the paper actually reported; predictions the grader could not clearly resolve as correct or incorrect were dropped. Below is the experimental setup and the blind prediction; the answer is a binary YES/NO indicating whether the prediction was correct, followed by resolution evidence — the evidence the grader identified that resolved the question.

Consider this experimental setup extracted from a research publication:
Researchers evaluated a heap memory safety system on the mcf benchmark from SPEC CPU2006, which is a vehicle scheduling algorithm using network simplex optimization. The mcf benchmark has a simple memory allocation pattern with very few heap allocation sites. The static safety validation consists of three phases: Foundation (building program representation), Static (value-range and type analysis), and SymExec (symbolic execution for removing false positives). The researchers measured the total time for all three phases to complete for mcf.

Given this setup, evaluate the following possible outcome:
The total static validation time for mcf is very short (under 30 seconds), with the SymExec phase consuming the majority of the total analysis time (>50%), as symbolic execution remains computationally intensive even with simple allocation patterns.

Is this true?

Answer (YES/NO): NO